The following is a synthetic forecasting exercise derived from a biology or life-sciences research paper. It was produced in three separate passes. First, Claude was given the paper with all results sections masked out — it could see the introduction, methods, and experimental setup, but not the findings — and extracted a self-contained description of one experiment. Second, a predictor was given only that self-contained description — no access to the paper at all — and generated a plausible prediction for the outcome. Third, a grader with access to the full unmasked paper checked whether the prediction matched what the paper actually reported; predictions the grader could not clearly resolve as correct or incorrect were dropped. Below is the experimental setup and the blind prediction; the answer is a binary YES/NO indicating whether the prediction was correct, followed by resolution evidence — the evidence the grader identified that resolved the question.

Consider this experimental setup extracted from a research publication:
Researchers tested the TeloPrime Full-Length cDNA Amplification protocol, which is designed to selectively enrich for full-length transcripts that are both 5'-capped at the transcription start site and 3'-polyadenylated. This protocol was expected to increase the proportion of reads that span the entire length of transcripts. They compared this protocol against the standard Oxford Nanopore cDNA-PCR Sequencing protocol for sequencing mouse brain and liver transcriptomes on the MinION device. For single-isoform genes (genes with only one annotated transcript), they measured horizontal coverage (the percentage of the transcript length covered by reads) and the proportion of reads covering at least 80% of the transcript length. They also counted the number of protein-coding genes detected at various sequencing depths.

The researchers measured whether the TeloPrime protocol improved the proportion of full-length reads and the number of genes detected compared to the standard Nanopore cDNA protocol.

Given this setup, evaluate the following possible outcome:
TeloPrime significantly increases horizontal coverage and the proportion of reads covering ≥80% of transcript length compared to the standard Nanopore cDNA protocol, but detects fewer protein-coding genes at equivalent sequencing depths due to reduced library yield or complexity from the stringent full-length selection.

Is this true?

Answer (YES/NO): NO